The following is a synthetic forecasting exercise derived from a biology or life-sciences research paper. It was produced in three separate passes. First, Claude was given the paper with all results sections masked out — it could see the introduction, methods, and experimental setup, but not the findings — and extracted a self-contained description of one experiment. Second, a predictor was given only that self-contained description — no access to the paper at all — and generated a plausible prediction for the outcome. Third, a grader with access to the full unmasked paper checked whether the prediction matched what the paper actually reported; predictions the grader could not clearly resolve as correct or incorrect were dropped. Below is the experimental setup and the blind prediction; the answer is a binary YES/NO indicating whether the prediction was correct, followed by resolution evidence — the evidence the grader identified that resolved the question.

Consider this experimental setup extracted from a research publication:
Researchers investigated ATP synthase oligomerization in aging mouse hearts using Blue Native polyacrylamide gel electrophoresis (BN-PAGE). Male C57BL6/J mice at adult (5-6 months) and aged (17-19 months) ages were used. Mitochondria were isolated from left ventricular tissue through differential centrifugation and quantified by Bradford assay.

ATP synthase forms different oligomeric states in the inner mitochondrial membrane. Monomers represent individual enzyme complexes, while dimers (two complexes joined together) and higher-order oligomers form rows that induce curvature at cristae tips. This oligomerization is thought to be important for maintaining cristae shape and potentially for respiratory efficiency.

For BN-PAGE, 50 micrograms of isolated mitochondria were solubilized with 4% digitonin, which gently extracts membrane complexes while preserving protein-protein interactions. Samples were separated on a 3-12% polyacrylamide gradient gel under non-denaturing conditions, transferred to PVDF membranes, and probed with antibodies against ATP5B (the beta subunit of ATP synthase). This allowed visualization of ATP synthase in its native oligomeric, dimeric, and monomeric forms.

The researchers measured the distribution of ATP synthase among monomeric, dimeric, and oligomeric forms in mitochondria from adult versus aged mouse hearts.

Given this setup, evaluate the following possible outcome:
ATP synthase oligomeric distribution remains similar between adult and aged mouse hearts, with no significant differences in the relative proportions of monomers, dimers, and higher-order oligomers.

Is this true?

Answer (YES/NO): YES